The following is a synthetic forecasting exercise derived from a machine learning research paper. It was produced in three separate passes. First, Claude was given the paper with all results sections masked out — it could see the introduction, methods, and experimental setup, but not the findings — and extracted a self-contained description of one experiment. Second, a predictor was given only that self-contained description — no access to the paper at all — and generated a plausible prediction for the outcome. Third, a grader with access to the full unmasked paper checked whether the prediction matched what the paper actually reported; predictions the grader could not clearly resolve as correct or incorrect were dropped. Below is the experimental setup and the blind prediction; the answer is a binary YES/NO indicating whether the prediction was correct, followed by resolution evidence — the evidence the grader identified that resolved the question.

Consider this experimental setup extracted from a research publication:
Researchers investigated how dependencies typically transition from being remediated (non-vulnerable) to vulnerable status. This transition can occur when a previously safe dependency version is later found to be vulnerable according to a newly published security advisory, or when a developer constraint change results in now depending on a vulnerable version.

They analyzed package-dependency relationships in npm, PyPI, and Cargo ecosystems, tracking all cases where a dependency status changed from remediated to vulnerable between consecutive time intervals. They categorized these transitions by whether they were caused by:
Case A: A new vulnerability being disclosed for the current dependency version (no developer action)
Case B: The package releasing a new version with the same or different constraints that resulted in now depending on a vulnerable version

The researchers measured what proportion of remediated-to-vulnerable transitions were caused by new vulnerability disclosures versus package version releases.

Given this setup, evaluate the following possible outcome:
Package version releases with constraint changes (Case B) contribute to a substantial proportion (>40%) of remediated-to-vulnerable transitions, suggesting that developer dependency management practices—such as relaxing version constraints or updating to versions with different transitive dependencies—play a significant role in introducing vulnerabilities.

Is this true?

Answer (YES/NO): YES